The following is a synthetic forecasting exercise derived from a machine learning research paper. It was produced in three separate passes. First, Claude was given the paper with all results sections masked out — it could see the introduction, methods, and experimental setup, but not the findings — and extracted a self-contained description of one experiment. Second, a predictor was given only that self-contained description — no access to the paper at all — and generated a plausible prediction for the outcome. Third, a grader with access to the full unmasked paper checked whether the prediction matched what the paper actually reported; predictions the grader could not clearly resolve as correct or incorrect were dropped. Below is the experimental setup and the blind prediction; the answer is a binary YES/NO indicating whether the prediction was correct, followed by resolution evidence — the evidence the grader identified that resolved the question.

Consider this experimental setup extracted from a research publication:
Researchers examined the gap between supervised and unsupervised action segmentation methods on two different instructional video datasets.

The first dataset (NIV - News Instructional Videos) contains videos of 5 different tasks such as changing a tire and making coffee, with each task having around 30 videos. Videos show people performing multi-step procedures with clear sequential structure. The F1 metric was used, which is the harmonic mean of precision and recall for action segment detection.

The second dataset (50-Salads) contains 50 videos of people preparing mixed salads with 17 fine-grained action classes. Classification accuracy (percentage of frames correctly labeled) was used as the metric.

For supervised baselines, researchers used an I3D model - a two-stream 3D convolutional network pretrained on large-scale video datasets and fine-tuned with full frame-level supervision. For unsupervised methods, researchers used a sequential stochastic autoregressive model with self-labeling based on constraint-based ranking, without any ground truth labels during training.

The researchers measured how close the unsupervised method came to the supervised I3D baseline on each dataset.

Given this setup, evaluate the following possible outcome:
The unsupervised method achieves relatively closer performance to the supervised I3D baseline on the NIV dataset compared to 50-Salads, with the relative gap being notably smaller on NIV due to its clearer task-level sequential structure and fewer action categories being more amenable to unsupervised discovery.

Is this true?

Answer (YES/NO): YES